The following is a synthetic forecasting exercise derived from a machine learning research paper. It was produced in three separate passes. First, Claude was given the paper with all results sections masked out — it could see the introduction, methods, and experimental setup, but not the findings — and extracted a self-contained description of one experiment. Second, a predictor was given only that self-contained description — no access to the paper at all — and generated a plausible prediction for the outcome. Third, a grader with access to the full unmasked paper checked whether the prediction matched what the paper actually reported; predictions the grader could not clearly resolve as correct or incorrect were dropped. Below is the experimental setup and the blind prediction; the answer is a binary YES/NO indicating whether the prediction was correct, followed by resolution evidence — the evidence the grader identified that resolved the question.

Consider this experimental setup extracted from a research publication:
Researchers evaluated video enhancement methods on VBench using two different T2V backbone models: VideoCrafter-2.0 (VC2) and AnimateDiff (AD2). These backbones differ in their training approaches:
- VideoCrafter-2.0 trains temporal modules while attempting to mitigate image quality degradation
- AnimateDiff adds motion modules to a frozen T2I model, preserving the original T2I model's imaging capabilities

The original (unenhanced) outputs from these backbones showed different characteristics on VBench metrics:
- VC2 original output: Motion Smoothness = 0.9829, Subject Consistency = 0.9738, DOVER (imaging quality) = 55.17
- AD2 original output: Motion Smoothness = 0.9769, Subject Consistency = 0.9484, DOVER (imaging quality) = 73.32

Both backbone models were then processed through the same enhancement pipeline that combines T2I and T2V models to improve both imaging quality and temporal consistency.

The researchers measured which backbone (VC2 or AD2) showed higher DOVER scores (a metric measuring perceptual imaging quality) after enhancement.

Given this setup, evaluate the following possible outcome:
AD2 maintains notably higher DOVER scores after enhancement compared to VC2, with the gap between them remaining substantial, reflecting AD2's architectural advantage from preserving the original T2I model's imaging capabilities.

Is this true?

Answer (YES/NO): YES